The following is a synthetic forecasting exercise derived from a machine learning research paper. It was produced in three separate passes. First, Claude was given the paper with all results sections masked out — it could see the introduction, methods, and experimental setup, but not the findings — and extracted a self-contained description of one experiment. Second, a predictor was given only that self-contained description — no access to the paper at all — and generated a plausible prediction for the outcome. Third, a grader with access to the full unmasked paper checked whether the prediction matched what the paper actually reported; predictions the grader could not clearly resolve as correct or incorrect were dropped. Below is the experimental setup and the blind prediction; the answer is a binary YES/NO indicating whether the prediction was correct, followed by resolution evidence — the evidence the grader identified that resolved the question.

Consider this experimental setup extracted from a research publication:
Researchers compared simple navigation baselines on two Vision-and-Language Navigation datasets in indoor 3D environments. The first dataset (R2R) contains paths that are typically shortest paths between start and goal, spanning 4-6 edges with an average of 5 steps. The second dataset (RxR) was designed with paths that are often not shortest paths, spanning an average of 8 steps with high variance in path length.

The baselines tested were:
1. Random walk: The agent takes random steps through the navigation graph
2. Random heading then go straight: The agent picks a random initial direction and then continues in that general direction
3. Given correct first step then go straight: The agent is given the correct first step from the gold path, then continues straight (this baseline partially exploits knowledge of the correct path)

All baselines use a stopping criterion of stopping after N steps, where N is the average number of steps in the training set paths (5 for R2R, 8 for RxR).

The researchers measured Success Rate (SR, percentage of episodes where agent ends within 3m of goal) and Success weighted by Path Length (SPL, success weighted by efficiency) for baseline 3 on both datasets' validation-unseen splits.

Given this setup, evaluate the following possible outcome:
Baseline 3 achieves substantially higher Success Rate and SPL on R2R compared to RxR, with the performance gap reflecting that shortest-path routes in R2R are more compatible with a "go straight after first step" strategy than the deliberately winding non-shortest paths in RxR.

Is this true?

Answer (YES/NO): YES